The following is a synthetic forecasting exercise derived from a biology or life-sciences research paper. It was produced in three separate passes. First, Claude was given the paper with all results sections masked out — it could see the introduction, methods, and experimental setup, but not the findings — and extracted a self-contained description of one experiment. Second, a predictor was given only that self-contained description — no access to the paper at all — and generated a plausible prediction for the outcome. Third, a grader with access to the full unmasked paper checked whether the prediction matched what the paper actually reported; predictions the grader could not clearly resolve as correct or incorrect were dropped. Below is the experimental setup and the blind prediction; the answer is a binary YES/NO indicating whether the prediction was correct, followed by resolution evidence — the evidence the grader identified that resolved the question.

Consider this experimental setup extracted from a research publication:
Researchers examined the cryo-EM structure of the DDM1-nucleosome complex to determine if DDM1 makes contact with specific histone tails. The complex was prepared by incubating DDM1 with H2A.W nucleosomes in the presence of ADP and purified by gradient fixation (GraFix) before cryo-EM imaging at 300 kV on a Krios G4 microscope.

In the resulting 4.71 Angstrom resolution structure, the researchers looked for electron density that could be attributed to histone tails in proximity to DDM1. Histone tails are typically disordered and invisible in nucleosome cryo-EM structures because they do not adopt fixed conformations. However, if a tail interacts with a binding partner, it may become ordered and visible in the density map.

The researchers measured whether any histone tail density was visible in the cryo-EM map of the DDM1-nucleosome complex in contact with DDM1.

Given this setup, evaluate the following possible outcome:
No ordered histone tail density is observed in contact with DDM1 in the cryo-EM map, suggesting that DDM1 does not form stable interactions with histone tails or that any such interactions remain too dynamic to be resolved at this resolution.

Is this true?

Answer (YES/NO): NO